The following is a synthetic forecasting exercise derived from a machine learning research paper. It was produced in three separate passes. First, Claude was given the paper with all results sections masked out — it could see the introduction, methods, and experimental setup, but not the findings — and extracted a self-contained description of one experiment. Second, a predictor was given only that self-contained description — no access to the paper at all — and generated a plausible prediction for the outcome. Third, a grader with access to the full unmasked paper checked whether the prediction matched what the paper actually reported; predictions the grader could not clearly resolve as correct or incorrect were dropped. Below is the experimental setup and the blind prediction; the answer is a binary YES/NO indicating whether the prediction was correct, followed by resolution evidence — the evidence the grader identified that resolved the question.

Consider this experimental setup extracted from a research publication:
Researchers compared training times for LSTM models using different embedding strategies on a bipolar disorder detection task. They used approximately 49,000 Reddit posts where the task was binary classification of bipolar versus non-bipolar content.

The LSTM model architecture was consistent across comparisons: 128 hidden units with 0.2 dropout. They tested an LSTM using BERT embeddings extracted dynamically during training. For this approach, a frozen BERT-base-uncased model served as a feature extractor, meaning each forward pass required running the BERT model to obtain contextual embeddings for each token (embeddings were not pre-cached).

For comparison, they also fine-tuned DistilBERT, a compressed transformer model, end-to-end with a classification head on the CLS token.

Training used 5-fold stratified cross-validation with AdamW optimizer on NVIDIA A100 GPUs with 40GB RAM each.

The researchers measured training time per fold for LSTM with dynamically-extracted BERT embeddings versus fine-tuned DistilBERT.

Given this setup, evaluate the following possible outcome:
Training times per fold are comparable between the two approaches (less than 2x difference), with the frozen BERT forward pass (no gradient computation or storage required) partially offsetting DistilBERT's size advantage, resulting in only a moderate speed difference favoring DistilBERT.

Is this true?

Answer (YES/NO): NO